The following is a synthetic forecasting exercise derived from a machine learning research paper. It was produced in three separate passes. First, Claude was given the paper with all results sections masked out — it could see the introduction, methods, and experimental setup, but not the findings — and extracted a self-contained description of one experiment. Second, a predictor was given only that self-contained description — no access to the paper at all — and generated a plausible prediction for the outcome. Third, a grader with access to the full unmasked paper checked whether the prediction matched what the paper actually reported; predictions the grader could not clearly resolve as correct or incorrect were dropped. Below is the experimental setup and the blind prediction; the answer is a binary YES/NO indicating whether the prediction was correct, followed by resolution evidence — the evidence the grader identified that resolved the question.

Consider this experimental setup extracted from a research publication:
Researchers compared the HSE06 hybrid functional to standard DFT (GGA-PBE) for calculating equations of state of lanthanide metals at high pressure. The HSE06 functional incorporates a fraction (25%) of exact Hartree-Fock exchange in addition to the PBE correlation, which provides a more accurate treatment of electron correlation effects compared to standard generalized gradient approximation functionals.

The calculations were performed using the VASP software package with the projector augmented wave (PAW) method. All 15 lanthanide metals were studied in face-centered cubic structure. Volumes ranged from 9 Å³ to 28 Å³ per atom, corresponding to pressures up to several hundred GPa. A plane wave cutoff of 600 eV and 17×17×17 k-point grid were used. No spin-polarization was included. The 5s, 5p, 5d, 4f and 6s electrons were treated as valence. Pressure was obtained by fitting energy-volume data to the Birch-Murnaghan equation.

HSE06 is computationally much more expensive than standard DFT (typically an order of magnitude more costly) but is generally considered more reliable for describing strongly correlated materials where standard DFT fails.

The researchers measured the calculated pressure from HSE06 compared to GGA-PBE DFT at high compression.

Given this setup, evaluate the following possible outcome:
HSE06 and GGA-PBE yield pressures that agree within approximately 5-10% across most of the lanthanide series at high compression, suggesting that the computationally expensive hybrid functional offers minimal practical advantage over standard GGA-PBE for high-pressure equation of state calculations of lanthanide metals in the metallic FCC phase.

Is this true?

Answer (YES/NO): NO